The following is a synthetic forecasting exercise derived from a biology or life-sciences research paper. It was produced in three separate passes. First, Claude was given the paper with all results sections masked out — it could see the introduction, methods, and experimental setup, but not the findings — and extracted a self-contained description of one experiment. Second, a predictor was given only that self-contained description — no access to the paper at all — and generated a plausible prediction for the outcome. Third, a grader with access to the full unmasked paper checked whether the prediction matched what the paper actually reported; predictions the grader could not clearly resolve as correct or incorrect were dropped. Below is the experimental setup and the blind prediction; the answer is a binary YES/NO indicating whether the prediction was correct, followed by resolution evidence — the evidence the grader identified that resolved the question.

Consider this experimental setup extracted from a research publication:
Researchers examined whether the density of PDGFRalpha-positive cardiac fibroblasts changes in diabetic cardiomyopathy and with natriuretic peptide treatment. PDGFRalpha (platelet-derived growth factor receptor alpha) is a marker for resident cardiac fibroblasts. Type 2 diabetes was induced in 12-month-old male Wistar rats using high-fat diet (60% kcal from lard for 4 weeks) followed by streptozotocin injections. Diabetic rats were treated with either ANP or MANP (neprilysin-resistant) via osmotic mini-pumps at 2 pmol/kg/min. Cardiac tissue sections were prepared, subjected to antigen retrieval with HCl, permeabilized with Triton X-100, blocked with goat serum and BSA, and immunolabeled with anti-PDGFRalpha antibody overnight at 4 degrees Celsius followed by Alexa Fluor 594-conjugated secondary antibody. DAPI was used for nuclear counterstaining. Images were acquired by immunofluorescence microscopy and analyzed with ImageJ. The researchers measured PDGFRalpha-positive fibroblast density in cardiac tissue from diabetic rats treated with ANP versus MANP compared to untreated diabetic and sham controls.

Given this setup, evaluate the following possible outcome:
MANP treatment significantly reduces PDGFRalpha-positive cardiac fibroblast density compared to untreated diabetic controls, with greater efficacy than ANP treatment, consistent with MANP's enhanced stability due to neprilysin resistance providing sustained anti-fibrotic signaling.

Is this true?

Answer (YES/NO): NO